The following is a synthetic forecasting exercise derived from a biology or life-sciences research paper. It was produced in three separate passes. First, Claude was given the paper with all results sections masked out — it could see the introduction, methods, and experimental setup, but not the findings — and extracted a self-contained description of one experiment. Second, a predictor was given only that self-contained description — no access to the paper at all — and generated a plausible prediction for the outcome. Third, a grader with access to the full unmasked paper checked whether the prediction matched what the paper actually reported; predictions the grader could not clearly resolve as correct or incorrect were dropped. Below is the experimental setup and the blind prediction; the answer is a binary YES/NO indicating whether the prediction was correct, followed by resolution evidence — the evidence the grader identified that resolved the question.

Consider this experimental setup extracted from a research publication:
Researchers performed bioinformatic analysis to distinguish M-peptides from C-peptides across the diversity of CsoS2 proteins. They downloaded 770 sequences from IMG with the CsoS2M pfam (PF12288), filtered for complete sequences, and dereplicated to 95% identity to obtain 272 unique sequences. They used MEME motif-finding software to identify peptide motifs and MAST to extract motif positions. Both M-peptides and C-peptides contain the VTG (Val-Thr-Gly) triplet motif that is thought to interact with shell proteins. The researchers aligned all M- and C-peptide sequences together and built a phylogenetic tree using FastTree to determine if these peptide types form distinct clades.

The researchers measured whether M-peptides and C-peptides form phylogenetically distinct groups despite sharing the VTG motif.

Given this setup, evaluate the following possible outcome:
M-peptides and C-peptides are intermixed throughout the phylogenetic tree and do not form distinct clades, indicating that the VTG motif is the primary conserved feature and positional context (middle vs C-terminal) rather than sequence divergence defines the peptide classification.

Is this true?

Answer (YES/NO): NO